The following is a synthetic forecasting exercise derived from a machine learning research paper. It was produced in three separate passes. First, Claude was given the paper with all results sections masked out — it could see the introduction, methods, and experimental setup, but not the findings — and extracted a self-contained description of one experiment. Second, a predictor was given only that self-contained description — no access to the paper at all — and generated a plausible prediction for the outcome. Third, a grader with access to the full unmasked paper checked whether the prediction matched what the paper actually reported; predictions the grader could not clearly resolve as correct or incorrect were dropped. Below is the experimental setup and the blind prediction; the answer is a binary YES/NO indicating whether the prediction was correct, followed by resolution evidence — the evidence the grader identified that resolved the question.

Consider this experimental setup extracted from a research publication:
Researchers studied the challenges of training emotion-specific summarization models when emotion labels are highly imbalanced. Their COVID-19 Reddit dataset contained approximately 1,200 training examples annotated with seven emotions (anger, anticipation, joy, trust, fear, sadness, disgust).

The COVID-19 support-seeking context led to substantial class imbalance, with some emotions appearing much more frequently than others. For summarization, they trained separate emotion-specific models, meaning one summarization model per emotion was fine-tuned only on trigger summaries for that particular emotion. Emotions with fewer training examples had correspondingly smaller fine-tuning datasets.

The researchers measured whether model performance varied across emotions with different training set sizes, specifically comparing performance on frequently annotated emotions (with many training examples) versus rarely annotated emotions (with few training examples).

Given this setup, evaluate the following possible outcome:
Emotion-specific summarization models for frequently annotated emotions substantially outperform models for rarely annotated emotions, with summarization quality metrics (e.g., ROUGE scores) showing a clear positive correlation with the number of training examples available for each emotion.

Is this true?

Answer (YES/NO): YES